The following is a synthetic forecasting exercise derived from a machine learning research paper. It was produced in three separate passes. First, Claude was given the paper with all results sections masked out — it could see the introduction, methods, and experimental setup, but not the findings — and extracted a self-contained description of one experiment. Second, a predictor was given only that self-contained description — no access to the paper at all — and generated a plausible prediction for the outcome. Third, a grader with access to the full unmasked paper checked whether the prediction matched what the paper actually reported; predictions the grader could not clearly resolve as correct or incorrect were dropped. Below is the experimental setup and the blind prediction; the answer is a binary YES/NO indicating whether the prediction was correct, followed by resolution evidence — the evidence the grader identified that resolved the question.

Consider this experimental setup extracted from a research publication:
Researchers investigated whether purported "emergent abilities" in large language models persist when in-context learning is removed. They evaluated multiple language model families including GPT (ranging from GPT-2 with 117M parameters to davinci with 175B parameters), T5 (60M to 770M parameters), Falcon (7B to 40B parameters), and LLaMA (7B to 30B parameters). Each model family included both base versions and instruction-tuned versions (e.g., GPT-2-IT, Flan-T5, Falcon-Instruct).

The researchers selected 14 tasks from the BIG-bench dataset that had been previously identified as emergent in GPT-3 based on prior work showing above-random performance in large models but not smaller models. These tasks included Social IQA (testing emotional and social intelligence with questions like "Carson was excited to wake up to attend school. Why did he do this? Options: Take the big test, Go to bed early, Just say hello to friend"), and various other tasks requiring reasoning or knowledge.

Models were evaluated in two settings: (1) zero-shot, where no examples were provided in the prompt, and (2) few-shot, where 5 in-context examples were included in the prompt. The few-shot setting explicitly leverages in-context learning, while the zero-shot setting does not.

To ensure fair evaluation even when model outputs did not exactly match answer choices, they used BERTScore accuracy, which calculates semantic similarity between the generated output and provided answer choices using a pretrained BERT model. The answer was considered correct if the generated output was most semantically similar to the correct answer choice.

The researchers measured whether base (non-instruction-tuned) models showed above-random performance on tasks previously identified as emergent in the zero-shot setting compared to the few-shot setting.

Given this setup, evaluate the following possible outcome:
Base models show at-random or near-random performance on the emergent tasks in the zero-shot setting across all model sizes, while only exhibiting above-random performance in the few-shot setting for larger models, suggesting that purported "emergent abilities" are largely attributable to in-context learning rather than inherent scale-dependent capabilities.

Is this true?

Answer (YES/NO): NO